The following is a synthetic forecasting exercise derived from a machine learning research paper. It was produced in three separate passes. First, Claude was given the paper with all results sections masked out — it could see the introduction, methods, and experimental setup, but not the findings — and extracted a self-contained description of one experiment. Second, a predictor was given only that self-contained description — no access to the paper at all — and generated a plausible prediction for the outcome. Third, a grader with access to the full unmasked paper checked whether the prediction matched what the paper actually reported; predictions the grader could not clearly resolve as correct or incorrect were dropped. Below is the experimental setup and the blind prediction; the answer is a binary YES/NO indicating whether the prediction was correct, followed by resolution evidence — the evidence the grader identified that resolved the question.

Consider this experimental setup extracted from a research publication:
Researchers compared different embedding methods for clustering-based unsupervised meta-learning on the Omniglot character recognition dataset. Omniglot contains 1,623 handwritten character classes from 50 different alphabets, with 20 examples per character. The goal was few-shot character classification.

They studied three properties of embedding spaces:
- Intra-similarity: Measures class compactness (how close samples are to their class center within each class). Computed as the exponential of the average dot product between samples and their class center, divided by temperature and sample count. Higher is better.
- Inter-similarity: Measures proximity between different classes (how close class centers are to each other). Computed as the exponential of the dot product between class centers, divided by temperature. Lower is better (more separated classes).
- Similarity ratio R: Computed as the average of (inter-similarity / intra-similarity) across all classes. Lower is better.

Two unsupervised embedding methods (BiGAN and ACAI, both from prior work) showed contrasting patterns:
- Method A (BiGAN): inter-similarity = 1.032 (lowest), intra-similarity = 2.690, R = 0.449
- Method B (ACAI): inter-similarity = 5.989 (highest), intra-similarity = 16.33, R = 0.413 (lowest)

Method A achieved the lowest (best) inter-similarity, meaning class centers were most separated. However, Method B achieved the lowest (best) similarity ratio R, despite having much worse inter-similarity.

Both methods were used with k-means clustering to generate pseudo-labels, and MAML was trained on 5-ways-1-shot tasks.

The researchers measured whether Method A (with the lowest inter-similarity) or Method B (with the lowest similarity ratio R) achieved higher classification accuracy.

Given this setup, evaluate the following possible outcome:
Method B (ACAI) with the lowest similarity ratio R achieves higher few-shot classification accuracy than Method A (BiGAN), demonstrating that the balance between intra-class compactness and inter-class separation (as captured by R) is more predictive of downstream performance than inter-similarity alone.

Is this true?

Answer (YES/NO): YES